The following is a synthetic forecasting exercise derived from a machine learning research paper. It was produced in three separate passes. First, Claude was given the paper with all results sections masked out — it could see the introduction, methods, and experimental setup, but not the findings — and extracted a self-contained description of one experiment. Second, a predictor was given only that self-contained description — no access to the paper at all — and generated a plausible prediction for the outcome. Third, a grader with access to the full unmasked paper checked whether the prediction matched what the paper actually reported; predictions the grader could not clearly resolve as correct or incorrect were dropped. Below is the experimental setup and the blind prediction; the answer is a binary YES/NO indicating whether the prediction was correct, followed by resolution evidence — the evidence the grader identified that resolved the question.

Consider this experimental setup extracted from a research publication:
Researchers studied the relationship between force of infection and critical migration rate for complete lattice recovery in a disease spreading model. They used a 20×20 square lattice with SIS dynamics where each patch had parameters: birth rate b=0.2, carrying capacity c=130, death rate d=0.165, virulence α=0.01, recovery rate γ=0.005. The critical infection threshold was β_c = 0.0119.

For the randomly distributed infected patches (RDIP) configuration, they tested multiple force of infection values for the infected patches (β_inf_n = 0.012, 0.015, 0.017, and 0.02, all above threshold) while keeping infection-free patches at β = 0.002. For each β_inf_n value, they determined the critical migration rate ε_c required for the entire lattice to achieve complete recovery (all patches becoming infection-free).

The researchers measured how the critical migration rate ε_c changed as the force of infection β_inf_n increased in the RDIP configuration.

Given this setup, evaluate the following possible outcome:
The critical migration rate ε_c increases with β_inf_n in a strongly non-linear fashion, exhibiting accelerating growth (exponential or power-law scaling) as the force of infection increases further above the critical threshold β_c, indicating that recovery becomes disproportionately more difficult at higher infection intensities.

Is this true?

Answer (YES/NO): YES